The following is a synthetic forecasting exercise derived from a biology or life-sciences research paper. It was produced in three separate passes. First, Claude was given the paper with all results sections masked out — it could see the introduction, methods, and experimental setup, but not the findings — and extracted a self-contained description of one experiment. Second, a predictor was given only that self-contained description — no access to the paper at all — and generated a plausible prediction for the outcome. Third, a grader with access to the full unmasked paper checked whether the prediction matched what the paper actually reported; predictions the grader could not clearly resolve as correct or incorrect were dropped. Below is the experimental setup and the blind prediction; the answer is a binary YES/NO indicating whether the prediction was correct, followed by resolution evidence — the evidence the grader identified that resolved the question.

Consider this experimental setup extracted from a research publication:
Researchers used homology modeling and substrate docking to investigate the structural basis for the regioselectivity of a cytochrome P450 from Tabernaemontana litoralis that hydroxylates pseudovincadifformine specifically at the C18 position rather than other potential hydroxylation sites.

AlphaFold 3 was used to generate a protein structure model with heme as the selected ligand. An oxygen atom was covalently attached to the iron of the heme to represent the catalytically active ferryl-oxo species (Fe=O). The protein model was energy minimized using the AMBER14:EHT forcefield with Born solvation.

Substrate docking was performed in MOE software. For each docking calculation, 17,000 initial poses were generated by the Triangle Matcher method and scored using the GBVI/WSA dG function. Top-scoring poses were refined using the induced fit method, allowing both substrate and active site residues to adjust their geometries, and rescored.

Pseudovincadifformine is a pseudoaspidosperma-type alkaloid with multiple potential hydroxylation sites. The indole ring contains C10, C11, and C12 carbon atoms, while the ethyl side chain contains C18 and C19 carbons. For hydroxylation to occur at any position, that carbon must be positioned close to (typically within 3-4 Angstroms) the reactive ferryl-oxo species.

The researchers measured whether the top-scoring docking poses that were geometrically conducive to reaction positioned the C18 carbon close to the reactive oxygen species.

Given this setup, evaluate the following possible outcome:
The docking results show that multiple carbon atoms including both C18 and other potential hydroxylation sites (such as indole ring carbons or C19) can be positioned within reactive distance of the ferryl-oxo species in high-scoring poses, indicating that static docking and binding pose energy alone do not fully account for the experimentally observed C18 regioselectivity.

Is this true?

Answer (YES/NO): NO